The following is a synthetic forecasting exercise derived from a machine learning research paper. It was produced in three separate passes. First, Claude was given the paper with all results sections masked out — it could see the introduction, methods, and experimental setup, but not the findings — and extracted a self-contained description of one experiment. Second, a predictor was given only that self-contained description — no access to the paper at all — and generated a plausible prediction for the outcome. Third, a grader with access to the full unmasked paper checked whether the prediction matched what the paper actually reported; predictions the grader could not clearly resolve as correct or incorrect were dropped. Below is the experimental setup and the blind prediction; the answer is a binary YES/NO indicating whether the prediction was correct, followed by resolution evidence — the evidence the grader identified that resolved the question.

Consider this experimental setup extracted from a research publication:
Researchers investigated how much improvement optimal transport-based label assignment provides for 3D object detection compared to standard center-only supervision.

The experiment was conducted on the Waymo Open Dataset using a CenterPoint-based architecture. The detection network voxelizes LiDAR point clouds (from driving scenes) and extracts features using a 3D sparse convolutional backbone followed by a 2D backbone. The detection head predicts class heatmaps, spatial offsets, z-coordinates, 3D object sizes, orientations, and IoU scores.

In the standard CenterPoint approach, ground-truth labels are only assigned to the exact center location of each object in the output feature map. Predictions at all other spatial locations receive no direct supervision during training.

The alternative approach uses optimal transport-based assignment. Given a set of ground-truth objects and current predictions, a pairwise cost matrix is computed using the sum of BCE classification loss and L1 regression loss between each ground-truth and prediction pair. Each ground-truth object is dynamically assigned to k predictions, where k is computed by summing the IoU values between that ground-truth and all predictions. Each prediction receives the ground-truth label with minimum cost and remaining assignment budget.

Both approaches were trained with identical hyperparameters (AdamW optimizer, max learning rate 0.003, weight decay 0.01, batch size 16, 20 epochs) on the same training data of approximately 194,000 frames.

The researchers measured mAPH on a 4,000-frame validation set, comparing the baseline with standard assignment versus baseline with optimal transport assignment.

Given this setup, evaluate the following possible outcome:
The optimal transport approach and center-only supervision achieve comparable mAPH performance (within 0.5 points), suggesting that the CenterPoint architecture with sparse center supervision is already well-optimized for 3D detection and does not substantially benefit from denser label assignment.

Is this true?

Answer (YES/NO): NO